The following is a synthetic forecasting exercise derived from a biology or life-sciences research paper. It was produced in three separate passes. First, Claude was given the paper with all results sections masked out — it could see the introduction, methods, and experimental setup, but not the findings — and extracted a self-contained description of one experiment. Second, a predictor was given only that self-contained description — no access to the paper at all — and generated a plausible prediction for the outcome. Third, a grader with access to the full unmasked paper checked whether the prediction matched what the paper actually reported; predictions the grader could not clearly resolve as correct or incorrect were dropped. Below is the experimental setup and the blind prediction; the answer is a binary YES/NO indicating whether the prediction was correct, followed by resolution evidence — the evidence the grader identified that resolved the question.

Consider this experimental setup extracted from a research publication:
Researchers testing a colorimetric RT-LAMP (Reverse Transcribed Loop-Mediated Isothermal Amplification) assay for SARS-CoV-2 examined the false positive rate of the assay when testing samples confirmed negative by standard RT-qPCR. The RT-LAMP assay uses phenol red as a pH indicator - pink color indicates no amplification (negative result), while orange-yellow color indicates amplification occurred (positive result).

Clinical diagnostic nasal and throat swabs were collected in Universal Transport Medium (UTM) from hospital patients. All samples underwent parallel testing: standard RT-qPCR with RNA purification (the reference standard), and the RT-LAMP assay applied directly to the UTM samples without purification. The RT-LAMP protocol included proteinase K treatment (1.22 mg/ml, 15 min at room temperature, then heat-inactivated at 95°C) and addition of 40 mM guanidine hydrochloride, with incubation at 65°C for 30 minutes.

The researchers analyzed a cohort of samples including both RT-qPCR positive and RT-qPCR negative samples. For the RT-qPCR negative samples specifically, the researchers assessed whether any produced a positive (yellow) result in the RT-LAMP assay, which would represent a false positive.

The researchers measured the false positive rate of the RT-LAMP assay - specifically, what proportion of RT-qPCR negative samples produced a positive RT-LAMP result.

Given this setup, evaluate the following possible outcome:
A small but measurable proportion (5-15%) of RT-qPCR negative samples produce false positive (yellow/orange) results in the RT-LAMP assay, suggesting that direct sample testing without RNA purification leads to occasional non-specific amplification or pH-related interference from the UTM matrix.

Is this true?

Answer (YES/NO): NO